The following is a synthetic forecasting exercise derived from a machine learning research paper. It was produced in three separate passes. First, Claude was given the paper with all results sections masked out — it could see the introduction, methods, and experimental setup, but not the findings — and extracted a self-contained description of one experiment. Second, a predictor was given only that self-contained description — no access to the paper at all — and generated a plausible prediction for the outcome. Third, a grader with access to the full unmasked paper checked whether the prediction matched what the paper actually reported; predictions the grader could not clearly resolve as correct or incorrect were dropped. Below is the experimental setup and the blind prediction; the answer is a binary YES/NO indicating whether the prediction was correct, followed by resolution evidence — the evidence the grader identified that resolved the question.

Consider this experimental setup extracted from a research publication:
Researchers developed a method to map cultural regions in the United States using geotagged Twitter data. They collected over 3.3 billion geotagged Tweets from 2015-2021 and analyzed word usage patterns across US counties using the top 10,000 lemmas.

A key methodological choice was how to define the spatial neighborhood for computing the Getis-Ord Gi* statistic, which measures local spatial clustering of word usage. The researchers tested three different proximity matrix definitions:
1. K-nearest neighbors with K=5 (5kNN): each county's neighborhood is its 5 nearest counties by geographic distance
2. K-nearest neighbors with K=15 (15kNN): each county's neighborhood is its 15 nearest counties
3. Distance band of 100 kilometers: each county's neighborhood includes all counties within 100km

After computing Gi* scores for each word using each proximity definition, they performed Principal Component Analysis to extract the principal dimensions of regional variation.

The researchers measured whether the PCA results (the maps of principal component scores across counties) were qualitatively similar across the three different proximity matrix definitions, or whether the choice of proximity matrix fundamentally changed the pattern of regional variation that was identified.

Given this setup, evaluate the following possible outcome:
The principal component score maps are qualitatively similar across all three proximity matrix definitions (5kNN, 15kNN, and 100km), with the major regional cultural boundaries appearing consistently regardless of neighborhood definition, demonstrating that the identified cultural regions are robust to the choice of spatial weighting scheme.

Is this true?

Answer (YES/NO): NO